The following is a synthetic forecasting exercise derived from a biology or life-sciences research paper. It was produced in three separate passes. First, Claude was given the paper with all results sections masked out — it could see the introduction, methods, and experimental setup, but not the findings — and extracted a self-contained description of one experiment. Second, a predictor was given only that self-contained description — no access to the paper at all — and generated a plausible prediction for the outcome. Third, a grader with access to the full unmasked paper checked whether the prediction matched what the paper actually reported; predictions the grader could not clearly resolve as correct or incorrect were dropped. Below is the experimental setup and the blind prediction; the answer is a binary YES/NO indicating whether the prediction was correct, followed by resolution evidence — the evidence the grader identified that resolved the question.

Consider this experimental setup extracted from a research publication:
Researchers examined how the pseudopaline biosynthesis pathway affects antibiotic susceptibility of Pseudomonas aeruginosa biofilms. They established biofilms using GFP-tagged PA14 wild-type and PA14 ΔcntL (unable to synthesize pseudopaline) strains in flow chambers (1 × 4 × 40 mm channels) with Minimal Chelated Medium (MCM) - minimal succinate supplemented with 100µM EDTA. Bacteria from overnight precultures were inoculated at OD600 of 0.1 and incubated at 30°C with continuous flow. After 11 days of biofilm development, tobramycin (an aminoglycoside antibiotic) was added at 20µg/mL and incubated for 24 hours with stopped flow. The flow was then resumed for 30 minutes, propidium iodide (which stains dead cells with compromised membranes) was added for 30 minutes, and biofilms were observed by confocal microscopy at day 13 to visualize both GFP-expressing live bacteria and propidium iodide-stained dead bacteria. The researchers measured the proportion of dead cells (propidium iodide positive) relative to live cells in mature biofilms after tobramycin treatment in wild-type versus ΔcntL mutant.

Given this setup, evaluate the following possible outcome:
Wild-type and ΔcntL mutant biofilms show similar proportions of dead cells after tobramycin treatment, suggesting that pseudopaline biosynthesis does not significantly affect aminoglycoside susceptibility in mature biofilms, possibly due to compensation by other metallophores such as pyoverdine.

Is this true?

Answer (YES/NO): NO